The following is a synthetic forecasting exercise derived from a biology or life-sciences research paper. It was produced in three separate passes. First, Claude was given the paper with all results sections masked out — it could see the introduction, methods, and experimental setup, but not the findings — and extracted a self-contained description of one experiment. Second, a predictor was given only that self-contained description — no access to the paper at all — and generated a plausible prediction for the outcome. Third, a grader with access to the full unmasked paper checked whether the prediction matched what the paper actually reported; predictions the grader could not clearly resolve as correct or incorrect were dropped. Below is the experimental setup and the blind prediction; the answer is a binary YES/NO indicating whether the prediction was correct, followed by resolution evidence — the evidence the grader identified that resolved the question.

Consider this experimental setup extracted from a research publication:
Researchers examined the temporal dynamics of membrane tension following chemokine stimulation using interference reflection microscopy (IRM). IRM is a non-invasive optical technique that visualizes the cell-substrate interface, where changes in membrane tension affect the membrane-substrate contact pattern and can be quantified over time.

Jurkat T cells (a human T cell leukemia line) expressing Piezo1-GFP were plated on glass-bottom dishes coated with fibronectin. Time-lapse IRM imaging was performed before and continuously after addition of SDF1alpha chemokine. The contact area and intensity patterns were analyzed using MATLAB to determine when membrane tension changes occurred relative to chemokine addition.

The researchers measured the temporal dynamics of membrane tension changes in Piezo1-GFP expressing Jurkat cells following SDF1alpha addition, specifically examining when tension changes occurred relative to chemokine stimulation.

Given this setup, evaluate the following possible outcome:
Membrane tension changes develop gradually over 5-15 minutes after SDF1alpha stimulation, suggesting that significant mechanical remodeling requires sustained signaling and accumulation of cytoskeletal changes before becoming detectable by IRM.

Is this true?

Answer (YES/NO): NO